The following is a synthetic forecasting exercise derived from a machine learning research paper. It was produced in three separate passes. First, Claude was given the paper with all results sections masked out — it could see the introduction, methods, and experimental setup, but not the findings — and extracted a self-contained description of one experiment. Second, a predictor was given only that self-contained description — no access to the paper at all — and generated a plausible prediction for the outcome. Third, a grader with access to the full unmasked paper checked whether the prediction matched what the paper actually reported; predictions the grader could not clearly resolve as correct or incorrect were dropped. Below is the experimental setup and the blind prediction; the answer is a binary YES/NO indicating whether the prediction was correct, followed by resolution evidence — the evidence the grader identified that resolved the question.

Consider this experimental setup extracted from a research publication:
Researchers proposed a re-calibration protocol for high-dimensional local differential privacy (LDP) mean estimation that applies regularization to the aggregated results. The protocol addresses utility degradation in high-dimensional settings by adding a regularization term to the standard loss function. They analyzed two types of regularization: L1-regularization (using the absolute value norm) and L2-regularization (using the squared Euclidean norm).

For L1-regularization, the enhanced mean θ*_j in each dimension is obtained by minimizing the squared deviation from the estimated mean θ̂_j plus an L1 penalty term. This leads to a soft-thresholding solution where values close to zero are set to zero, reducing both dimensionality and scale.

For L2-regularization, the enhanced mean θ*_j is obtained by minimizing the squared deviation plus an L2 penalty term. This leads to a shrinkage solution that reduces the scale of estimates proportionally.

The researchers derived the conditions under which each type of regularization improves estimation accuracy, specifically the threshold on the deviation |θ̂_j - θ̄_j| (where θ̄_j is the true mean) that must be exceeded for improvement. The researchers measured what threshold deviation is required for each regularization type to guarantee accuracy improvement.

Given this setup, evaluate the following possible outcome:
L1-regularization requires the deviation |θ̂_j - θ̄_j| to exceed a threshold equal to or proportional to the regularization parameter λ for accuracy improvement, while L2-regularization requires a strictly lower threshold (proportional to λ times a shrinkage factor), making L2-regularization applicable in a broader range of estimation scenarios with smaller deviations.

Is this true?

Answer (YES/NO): NO